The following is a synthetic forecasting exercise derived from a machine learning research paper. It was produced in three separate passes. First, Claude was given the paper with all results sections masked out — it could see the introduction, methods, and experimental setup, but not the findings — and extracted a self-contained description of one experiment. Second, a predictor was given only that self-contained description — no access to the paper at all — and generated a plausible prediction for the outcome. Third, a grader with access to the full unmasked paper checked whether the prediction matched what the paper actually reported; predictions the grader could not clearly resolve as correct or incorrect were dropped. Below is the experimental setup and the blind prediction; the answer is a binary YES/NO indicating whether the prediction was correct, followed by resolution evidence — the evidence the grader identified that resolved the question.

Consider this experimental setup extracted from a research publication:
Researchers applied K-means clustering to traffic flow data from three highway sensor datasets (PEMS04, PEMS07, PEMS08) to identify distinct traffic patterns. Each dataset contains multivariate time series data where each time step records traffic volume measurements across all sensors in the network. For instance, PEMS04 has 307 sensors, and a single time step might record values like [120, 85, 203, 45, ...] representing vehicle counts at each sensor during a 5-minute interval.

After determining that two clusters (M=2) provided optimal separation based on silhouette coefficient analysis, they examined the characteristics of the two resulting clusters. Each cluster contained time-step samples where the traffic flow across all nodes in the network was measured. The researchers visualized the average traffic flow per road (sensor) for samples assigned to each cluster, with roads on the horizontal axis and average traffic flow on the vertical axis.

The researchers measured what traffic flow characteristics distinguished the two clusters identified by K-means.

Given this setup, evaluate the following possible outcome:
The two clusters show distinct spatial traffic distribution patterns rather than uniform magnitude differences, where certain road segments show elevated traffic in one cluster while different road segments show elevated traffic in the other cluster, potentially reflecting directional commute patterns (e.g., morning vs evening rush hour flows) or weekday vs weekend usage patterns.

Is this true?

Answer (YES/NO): NO